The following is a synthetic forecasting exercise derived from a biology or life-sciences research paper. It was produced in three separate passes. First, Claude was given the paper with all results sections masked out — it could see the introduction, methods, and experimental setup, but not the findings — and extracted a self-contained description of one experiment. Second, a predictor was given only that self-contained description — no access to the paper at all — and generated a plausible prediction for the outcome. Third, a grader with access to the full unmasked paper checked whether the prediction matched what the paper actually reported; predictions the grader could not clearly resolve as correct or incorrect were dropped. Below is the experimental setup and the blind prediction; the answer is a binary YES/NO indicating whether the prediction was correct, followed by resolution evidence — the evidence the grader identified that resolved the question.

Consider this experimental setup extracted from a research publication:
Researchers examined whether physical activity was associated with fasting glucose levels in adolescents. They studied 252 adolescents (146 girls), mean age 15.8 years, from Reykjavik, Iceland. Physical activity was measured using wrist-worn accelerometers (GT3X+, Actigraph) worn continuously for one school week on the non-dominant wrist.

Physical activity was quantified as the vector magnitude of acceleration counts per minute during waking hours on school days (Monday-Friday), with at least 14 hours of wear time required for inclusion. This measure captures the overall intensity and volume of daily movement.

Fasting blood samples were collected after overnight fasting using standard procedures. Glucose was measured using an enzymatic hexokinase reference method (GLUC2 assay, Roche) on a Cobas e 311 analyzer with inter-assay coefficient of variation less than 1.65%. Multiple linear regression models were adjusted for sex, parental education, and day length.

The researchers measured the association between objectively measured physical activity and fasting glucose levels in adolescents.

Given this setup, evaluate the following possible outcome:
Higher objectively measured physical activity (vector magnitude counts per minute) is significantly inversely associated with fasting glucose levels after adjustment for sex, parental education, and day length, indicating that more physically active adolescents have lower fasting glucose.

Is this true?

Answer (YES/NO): NO